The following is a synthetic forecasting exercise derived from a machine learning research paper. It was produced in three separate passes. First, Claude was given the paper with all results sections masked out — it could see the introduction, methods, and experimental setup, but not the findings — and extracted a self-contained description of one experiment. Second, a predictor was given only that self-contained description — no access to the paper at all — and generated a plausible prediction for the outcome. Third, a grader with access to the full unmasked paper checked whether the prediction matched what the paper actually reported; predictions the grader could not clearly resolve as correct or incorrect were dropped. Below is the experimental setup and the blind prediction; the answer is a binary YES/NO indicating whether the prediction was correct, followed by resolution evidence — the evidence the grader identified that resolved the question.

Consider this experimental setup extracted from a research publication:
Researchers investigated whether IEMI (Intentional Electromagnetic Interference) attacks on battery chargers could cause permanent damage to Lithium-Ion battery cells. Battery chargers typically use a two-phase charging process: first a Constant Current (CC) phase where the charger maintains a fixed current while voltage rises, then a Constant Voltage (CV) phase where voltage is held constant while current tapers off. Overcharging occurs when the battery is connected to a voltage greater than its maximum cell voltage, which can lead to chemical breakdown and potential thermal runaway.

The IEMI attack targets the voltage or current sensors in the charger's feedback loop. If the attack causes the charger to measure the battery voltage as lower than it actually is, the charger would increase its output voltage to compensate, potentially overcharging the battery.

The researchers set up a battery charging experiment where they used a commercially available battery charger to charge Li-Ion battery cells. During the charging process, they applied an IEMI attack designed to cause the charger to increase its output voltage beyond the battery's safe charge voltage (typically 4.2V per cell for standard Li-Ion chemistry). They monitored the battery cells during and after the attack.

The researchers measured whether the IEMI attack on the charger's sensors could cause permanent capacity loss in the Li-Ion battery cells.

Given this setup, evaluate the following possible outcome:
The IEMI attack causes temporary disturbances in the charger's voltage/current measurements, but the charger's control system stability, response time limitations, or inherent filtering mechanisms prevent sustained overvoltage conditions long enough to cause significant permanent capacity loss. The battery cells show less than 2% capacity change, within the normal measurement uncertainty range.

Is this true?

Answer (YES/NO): NO